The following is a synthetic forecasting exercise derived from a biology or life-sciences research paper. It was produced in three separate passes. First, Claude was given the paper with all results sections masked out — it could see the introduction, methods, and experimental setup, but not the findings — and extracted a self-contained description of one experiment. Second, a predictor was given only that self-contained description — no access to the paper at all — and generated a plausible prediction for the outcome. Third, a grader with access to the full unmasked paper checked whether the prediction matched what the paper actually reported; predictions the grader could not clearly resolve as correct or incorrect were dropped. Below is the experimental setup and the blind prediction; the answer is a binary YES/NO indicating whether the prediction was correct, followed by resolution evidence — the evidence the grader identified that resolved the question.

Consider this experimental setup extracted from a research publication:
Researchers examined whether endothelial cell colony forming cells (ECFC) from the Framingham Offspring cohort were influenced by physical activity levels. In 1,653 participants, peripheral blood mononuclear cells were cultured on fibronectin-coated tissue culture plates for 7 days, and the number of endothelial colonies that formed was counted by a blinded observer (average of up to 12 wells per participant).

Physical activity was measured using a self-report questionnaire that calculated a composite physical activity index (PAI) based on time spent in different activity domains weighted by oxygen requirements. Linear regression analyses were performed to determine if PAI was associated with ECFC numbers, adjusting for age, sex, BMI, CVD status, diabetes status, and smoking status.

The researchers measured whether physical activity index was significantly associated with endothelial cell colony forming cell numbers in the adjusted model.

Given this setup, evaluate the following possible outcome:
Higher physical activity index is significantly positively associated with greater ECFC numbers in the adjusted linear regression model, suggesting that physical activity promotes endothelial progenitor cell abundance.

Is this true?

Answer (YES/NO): NO